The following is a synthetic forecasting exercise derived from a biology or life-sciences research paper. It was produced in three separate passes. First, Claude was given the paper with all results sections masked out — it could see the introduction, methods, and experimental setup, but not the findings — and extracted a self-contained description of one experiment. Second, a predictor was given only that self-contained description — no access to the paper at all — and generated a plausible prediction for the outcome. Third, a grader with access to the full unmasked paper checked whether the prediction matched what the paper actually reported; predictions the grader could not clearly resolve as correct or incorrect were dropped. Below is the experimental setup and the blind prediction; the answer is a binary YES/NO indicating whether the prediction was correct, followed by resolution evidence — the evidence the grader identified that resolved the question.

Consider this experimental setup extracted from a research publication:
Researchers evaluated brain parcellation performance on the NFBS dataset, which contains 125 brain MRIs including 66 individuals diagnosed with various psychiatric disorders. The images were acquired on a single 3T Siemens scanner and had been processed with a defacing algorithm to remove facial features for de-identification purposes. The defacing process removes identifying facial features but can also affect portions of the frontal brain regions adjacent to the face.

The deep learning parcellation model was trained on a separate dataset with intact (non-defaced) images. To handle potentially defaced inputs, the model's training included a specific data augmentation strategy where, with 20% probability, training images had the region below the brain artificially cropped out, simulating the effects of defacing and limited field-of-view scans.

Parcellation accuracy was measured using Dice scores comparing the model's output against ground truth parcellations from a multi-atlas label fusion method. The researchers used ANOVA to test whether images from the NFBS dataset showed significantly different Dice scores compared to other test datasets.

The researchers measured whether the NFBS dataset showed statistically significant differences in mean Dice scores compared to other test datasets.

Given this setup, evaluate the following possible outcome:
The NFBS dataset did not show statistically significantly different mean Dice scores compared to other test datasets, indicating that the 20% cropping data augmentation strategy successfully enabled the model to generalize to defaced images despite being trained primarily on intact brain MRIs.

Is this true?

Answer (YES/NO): YES